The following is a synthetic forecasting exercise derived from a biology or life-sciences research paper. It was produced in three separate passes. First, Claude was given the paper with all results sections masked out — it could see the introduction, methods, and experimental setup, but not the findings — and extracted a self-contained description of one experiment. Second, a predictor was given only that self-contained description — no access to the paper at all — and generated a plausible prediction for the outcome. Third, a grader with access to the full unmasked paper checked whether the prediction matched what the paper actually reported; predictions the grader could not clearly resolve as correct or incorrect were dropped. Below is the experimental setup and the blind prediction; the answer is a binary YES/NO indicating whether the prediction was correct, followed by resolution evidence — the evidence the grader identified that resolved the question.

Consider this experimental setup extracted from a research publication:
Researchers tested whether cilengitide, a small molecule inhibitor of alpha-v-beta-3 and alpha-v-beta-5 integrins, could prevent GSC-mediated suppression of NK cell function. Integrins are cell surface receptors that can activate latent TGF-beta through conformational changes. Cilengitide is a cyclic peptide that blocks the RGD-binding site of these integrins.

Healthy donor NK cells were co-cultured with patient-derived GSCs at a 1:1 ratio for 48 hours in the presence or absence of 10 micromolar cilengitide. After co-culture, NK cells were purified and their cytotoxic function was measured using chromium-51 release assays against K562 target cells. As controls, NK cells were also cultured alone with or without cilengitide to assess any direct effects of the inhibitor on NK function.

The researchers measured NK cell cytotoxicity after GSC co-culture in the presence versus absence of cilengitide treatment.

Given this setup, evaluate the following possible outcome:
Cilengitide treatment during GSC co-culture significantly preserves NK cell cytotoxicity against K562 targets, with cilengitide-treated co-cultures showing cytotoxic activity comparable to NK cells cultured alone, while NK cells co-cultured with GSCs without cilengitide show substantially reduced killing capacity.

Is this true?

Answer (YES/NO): YES